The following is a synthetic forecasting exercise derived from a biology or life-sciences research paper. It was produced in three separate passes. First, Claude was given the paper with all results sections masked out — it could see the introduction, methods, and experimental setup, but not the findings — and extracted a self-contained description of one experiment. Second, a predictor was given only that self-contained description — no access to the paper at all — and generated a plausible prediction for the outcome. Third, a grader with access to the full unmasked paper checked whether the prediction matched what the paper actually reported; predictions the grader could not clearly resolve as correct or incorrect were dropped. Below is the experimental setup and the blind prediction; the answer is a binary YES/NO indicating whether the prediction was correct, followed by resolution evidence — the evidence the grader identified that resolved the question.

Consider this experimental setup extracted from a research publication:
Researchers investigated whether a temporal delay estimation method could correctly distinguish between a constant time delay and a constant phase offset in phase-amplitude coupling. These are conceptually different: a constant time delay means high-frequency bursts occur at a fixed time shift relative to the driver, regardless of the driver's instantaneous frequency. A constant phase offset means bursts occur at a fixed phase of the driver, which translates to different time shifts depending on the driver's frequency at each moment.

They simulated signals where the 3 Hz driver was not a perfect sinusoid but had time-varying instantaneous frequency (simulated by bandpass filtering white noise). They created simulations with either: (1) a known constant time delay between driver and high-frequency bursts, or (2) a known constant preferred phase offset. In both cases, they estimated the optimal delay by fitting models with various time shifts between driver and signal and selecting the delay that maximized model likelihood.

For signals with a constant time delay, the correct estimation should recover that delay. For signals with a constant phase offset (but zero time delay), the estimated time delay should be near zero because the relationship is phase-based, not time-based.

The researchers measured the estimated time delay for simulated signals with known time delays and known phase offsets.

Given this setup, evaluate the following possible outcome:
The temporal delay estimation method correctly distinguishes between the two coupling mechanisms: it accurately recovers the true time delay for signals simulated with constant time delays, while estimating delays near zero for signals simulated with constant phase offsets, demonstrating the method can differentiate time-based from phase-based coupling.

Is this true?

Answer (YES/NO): YES